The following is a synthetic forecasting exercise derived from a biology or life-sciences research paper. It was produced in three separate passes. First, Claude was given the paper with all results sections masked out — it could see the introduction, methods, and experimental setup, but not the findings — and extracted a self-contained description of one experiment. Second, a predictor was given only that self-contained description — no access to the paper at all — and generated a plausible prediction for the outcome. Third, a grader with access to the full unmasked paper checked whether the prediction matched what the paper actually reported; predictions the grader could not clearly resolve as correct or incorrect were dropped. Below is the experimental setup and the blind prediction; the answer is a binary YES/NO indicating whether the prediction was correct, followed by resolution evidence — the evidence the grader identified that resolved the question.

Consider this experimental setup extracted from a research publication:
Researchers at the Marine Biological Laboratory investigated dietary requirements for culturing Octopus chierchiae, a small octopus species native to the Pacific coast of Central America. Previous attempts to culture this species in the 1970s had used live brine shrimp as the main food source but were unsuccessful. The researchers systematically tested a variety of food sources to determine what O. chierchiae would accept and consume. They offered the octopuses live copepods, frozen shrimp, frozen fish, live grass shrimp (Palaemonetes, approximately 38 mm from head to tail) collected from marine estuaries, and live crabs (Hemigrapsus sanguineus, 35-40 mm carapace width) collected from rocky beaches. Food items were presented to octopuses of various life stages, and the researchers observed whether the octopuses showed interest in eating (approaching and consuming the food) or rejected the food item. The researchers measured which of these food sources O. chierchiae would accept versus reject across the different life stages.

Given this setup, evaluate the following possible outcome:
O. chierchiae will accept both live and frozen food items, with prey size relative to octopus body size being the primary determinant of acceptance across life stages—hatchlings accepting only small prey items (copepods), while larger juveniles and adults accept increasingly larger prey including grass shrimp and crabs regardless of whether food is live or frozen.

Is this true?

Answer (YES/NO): NO